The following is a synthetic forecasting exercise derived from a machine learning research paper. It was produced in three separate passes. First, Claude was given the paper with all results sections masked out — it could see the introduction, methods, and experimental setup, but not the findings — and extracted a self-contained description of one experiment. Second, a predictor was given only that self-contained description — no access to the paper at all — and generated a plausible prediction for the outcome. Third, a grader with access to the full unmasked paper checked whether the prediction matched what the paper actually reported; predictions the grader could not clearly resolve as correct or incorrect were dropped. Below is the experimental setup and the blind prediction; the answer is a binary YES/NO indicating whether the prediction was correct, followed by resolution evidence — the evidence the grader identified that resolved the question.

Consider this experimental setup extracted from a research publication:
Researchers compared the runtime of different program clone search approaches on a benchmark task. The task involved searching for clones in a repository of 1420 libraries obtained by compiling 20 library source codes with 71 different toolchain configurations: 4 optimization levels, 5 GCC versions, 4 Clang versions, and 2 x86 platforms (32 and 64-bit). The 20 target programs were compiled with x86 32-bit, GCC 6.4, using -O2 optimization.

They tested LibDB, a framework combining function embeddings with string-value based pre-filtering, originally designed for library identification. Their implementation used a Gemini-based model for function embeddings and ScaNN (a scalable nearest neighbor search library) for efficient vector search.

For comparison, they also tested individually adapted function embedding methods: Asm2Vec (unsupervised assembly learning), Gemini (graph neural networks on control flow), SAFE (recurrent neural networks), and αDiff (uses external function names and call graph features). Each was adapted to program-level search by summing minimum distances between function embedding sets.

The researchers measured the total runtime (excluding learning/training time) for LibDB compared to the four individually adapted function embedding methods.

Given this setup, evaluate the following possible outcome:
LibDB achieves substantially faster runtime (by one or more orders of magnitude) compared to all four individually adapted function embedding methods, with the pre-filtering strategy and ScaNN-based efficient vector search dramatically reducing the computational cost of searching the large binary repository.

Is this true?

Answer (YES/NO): NO